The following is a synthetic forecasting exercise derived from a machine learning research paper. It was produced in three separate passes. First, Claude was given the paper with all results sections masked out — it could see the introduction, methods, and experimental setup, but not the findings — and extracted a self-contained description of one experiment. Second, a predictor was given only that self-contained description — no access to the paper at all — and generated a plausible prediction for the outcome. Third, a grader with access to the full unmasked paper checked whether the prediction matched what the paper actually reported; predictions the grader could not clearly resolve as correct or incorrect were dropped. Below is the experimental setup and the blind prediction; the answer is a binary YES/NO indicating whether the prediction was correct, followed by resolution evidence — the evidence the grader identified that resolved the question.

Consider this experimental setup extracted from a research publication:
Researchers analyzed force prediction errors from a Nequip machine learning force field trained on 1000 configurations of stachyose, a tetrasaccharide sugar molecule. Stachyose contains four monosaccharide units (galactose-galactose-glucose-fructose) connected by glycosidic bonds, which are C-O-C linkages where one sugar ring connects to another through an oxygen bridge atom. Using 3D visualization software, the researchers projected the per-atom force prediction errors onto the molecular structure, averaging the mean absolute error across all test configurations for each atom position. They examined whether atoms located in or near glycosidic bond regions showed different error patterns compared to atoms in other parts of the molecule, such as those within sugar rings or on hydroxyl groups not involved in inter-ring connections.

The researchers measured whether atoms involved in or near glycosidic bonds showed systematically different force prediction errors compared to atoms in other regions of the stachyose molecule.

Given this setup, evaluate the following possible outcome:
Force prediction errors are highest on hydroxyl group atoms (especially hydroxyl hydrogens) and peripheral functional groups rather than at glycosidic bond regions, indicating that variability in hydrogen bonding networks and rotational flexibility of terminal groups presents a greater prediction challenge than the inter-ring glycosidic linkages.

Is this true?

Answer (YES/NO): NO